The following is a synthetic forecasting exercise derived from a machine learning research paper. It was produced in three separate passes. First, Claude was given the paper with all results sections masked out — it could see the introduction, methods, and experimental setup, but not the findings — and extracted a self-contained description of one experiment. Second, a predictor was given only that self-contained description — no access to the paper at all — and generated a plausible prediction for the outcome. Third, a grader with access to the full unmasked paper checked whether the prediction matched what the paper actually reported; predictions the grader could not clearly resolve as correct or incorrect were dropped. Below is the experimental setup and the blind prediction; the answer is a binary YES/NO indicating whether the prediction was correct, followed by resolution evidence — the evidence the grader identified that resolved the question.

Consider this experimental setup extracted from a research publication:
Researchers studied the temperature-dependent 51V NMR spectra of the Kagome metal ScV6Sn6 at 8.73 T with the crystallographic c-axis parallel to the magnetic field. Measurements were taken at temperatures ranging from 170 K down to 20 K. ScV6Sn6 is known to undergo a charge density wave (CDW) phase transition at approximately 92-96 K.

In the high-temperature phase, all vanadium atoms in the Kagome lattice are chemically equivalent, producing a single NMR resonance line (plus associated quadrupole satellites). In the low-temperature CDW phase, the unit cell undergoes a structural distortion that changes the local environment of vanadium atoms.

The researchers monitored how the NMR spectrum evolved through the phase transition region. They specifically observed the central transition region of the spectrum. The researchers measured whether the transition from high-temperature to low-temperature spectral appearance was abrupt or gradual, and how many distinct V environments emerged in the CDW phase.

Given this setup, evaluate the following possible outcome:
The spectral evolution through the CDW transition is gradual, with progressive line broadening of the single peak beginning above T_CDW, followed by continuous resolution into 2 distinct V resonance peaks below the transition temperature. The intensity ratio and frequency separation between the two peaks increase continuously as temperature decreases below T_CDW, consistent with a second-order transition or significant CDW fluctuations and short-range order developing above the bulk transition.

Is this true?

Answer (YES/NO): NO